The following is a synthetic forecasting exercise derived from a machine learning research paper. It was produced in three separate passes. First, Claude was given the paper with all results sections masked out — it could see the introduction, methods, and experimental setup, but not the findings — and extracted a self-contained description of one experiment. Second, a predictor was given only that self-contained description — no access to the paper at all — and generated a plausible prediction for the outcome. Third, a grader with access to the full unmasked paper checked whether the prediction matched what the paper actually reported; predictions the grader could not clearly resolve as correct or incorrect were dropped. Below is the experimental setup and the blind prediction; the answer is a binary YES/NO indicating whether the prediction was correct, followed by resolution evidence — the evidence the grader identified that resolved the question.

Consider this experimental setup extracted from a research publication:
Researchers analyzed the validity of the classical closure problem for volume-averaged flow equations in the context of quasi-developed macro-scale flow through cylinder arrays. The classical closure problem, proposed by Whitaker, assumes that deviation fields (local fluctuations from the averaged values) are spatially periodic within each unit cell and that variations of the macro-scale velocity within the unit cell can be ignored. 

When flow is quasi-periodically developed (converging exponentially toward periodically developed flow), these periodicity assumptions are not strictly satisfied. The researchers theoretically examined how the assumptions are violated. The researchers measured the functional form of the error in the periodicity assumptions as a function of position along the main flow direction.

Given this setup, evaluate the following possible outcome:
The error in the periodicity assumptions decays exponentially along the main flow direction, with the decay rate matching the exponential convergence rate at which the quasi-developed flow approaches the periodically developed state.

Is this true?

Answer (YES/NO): YES